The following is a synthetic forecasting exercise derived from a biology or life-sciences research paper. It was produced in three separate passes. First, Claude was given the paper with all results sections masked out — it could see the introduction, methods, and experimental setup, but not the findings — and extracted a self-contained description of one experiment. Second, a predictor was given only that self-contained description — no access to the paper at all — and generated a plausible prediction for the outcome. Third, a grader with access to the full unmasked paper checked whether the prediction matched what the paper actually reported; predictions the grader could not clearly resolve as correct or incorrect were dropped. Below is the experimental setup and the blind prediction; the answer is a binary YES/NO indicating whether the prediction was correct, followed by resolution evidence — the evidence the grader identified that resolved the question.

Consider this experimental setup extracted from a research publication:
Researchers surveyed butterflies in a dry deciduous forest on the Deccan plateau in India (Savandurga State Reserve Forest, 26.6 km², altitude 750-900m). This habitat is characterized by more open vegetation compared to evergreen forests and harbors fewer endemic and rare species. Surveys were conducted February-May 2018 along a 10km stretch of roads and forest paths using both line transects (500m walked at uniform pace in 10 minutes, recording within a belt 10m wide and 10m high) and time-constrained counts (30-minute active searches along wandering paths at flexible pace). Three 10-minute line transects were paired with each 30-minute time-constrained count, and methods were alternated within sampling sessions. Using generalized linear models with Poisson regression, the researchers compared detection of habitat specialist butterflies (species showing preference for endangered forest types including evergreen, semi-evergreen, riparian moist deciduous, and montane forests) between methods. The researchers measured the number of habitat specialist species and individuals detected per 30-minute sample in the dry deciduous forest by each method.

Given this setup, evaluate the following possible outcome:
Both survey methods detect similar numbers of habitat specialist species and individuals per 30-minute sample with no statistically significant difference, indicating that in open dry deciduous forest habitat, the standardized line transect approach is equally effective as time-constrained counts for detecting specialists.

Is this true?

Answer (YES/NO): YES